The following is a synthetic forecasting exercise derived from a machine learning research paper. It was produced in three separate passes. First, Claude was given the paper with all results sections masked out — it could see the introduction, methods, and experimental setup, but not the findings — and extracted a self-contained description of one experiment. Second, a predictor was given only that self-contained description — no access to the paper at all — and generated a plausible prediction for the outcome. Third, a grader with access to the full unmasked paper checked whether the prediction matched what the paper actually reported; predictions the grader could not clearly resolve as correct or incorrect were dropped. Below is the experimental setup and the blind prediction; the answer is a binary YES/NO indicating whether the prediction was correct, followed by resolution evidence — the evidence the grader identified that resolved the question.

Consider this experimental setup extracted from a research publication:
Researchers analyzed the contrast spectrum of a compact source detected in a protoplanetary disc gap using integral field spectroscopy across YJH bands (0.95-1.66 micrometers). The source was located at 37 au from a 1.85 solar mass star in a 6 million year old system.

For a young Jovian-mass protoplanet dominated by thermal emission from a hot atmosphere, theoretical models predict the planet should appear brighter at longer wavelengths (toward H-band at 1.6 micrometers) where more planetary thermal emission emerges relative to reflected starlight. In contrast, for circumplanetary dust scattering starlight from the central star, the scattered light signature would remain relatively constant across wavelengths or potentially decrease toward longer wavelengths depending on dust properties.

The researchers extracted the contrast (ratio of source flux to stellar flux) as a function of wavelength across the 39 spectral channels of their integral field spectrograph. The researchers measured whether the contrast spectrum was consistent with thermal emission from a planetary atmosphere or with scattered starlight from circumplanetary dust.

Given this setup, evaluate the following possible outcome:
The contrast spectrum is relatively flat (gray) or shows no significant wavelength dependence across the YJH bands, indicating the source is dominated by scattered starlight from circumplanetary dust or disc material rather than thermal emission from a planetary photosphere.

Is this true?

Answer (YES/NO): YES